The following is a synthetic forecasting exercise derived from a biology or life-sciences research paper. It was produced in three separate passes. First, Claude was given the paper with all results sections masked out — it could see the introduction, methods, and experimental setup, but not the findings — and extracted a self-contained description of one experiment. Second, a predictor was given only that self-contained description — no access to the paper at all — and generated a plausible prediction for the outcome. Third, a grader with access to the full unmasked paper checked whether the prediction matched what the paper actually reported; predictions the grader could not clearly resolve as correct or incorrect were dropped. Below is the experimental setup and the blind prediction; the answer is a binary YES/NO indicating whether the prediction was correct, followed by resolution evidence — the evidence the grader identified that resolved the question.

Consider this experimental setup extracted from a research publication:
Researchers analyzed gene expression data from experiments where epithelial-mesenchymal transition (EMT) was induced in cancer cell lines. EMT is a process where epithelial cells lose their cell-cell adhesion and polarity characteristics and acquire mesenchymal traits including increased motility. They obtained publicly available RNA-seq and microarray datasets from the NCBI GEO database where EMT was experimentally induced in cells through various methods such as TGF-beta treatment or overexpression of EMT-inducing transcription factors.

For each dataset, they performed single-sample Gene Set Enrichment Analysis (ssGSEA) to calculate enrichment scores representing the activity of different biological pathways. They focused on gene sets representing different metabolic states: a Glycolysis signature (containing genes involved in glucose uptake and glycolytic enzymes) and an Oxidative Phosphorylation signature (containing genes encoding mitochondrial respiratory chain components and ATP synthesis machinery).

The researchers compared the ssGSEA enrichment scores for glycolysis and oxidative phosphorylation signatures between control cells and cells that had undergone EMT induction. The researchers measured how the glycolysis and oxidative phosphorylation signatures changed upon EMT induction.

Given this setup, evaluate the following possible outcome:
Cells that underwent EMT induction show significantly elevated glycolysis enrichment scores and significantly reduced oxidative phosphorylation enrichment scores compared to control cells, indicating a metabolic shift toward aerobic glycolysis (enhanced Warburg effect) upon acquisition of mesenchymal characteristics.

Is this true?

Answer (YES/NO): YES